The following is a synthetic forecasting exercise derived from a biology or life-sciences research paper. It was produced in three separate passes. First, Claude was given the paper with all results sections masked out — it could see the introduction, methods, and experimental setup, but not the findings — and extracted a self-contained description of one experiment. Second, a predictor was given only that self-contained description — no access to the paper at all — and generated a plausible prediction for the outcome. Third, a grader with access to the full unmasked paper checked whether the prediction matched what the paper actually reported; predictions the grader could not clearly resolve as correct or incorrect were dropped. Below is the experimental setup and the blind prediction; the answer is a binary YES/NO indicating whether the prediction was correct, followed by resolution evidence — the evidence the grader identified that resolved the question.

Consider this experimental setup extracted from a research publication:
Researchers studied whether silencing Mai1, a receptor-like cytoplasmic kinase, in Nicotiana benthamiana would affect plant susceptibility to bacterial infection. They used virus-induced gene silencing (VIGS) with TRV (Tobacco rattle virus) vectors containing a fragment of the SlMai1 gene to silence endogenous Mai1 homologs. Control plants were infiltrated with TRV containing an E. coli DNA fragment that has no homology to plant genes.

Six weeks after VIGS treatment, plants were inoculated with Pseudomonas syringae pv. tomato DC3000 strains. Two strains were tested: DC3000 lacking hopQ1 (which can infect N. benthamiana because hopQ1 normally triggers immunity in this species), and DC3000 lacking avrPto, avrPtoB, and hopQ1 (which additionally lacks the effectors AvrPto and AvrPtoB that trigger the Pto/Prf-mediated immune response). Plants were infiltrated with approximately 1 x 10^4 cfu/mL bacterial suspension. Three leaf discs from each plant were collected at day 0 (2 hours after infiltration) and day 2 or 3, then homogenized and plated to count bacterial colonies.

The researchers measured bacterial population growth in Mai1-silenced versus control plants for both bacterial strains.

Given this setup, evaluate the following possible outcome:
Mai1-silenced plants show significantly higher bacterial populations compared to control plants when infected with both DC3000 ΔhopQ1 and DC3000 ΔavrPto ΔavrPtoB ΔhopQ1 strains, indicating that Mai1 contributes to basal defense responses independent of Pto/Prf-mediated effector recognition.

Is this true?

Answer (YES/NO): NO